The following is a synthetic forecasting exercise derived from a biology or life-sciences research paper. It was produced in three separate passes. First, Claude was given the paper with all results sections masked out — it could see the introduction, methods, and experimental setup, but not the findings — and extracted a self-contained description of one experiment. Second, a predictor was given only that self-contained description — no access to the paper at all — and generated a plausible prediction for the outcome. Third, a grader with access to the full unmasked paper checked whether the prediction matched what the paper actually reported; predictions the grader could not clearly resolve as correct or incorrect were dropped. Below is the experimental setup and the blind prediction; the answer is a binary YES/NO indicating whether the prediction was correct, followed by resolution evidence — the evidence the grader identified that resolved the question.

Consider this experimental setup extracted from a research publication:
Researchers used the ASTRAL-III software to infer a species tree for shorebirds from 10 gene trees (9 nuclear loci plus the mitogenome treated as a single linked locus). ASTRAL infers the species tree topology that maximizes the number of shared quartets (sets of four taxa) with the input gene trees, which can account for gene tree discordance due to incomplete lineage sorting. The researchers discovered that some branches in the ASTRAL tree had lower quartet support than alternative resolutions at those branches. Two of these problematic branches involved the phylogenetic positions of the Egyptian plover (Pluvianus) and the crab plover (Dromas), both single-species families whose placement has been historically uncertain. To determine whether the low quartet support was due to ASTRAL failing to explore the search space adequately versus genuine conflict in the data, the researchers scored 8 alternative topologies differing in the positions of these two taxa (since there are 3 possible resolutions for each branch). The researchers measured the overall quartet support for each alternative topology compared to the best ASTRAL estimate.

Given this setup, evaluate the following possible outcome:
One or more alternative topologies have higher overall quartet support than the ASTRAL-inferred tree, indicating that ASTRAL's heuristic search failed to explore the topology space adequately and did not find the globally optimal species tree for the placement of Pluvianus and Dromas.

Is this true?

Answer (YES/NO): NO